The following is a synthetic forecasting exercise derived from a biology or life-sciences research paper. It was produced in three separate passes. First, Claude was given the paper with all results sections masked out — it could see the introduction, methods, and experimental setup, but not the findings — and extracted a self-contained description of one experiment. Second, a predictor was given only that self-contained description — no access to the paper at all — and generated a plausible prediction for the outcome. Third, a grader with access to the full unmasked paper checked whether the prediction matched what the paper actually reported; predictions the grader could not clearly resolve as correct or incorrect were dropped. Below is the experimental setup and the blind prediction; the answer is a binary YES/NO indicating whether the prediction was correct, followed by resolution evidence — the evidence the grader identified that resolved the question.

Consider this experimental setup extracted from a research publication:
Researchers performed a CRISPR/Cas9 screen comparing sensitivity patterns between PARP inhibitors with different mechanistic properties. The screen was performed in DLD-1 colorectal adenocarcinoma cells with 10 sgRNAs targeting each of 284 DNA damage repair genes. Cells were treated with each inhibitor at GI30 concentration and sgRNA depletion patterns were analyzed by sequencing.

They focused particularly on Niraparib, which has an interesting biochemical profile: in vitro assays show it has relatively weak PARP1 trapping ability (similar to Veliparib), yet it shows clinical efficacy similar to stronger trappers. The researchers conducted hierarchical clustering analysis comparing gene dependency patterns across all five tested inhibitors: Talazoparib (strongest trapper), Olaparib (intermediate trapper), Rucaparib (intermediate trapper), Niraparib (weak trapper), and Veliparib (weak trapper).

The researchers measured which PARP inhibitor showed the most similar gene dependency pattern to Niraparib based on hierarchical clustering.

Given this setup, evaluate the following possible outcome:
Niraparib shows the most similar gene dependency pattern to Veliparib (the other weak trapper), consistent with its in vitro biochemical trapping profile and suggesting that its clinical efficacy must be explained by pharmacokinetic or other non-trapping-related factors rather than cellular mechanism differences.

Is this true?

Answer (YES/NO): NO